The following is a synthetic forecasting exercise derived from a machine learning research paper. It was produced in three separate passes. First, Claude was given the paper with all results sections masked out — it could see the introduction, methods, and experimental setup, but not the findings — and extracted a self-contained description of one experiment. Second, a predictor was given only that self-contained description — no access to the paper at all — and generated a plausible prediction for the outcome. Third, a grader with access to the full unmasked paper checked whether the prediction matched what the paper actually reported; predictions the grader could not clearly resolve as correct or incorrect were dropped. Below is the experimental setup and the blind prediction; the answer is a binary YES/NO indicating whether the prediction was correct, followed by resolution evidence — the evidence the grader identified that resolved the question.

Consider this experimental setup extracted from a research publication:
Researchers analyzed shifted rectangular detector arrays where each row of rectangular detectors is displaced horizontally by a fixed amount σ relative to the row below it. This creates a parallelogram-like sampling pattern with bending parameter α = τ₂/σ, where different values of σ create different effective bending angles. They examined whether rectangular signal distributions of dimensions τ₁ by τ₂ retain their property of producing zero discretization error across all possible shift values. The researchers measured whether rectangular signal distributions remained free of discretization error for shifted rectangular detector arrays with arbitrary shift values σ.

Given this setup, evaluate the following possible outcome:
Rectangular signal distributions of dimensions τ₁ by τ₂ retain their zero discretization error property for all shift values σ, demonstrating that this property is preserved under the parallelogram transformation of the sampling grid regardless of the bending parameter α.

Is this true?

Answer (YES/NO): YES